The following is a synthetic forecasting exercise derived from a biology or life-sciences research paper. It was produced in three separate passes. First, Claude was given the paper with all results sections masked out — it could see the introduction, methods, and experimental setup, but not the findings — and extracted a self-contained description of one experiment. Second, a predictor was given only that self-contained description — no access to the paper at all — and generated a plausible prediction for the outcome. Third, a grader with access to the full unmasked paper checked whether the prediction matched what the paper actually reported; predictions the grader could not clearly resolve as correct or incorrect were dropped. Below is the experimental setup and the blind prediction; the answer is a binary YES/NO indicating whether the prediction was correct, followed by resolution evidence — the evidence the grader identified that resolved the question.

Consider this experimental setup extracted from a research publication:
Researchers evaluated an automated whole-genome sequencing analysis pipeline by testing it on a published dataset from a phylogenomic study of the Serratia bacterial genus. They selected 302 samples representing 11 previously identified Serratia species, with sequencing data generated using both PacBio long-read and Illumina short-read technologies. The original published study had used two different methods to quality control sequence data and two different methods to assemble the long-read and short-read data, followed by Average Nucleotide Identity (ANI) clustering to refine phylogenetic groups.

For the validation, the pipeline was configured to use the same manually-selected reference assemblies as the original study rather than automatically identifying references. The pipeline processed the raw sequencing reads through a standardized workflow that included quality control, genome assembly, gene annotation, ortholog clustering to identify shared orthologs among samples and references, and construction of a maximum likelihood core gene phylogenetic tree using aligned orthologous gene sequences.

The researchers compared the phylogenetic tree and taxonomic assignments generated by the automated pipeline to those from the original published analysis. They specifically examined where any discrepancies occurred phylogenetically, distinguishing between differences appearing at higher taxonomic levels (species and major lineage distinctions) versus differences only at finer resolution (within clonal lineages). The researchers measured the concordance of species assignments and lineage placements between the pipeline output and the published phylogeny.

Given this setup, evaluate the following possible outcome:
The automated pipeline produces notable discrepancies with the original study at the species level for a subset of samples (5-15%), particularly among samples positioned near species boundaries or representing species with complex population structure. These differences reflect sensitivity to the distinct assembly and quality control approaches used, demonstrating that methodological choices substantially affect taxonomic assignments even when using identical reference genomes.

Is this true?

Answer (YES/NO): NO